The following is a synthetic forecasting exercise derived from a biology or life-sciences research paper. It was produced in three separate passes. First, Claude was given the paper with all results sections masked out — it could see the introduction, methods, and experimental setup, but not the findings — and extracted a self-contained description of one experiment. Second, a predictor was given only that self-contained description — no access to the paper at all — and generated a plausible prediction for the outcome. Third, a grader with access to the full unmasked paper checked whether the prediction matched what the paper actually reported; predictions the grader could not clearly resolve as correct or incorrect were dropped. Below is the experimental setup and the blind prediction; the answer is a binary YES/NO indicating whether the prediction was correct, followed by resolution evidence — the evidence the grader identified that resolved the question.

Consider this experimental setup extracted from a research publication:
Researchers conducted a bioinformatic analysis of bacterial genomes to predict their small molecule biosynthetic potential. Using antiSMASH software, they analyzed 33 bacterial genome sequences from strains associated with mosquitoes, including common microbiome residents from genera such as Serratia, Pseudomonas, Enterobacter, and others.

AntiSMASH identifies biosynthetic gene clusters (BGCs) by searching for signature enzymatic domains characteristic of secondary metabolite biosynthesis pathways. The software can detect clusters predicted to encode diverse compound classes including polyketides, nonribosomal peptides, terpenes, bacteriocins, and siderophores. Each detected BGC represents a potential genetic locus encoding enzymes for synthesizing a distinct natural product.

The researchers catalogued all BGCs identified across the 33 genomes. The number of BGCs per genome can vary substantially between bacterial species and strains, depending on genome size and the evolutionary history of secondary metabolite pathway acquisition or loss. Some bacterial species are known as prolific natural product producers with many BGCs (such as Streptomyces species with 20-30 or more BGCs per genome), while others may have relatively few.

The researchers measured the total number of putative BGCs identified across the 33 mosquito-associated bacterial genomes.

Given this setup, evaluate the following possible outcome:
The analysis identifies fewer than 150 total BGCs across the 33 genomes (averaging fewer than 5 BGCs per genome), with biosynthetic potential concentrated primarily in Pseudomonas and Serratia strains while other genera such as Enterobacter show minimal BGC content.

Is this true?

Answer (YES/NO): NO